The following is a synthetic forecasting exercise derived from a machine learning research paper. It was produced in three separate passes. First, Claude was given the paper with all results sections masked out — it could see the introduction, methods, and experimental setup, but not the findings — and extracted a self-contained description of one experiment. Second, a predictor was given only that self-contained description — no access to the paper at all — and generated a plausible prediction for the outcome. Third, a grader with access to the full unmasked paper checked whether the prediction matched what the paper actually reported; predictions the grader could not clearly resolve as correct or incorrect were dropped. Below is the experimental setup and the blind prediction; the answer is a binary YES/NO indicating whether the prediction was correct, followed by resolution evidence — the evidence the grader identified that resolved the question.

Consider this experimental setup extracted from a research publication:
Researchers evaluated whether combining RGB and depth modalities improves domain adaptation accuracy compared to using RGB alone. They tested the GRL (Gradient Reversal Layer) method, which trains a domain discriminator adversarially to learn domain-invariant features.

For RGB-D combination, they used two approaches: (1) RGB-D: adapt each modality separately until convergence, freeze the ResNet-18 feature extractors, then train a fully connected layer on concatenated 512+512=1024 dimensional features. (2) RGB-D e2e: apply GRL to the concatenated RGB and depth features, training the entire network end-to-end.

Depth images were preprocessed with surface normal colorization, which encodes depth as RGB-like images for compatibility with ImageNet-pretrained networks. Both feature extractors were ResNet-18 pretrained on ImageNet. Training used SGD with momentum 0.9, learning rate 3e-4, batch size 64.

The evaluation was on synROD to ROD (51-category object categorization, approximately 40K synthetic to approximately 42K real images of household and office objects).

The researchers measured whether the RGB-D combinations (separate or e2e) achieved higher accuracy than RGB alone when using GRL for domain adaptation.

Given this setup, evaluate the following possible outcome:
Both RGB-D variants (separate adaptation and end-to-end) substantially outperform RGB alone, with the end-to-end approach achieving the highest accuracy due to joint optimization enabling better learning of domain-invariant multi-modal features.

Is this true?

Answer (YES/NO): NO